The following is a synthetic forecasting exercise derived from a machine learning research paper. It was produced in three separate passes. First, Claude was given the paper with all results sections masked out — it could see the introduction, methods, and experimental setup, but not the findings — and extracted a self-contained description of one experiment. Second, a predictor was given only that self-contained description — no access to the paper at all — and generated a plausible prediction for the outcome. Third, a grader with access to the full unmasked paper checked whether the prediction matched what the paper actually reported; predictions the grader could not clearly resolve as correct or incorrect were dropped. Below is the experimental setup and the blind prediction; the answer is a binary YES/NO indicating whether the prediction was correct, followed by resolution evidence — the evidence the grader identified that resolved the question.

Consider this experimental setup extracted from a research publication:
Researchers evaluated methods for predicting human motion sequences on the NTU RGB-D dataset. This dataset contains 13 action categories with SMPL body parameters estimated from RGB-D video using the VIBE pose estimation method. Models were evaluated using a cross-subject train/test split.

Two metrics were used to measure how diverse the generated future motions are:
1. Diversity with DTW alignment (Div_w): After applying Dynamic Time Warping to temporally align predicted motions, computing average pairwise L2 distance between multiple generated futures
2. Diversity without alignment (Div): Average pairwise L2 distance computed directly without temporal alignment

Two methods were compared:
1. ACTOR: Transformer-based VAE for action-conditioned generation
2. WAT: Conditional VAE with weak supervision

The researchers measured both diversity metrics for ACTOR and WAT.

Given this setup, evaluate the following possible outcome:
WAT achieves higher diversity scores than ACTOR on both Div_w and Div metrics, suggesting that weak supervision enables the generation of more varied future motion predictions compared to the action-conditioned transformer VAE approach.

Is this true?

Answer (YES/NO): NO